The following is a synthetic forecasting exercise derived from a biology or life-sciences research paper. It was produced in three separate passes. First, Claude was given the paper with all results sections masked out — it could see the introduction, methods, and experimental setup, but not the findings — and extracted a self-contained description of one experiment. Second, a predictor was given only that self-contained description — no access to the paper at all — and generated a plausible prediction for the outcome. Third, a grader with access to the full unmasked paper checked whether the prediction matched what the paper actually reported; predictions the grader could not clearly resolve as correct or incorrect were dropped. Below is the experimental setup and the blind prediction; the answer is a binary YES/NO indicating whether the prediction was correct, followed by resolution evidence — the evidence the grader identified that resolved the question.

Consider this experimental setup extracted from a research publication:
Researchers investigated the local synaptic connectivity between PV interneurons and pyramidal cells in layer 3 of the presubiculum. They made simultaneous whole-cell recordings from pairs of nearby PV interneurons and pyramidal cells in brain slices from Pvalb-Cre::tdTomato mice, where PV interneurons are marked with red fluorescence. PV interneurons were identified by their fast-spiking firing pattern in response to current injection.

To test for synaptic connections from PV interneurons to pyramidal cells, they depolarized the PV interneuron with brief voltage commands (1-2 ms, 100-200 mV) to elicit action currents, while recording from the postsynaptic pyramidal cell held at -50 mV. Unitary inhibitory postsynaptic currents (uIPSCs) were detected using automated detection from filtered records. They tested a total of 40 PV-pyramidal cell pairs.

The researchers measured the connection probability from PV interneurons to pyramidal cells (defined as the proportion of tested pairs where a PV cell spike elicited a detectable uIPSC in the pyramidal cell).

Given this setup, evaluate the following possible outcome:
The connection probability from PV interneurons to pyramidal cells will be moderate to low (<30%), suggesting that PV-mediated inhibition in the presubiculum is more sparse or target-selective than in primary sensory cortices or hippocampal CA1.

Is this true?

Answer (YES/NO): NO